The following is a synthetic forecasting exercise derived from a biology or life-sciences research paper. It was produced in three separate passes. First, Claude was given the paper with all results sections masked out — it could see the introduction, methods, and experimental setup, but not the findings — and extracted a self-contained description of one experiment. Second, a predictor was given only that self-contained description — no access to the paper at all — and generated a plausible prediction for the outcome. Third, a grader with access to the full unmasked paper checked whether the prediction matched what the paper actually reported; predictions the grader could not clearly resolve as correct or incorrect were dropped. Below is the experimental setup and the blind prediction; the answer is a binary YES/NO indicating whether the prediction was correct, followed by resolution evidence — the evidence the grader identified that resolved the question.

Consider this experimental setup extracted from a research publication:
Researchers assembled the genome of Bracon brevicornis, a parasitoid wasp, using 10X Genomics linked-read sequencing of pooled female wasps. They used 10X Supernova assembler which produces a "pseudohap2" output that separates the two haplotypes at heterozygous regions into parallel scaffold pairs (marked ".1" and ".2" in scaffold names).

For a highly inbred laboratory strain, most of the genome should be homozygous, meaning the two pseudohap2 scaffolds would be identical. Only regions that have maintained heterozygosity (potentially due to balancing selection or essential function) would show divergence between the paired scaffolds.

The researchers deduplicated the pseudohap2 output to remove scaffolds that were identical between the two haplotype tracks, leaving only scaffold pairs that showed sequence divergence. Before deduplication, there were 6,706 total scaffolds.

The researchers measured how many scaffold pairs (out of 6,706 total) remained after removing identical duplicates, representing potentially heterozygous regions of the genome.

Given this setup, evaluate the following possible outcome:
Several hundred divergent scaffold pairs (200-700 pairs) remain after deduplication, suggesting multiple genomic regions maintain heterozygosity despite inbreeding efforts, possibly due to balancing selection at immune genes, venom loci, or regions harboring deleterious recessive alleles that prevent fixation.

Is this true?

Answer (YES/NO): NO